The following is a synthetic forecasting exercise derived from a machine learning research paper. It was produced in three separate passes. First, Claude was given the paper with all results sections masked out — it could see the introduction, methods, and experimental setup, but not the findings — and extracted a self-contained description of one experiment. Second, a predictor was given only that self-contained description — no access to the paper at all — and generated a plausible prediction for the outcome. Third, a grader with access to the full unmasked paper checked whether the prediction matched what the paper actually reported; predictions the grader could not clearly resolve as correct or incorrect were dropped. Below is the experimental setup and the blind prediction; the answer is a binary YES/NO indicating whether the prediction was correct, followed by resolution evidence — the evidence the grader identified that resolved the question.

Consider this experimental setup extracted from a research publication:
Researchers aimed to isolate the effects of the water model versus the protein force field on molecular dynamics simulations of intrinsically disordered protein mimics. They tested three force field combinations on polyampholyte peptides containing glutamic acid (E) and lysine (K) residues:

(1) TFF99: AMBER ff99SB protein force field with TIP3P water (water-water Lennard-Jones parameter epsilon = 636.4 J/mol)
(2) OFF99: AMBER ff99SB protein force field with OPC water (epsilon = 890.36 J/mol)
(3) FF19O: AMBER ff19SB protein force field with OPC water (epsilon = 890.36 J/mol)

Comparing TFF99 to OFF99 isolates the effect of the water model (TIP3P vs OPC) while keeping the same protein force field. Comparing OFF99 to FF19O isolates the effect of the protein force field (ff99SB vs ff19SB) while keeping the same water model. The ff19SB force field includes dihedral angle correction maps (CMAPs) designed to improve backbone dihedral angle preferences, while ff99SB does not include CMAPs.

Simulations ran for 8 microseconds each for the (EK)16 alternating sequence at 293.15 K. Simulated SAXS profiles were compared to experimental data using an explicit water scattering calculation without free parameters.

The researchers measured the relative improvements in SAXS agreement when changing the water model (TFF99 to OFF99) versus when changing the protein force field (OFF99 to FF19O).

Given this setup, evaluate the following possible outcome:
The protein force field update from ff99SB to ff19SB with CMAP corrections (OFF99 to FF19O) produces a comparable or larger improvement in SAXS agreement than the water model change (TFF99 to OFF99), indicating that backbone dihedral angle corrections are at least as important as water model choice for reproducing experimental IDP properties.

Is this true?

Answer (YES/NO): YES